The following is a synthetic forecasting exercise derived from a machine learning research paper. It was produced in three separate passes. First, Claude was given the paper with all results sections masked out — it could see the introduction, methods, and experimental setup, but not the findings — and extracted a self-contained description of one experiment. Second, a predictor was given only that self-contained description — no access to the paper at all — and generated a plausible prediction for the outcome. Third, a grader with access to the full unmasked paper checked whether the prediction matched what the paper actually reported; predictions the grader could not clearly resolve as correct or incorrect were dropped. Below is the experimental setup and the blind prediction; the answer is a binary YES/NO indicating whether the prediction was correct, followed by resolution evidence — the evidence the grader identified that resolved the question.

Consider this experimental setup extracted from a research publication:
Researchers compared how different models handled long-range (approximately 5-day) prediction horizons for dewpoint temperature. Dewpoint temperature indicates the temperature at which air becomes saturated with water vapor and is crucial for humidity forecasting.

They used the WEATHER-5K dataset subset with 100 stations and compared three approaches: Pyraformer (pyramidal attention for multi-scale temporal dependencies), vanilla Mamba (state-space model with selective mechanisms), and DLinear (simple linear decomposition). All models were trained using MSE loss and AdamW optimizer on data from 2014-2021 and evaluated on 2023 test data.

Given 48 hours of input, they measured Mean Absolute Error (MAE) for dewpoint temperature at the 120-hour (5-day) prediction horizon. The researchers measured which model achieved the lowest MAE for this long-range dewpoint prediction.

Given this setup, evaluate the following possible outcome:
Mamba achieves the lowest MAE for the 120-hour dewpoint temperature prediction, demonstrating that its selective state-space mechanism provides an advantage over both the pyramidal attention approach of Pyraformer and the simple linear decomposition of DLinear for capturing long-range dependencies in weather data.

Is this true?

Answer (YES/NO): YES